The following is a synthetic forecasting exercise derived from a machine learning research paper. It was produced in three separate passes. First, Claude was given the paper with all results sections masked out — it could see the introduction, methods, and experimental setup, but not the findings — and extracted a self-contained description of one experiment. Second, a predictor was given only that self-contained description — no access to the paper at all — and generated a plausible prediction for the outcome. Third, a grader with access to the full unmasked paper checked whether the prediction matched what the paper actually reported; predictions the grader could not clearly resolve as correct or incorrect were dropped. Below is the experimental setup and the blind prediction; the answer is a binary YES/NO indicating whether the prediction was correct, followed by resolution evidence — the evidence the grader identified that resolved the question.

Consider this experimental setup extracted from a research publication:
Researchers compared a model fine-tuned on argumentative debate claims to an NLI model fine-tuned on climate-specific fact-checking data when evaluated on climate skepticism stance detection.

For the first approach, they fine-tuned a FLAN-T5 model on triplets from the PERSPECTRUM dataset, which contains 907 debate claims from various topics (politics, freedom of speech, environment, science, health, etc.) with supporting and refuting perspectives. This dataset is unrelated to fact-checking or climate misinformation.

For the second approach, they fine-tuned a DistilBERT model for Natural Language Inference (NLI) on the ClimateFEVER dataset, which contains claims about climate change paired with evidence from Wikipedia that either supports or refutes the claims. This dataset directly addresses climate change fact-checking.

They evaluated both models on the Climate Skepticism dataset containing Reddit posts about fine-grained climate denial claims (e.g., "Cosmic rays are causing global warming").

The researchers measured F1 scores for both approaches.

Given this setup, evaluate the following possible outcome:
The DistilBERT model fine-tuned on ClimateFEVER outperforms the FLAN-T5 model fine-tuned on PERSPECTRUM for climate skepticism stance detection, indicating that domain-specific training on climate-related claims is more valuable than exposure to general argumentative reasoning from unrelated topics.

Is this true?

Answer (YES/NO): NO